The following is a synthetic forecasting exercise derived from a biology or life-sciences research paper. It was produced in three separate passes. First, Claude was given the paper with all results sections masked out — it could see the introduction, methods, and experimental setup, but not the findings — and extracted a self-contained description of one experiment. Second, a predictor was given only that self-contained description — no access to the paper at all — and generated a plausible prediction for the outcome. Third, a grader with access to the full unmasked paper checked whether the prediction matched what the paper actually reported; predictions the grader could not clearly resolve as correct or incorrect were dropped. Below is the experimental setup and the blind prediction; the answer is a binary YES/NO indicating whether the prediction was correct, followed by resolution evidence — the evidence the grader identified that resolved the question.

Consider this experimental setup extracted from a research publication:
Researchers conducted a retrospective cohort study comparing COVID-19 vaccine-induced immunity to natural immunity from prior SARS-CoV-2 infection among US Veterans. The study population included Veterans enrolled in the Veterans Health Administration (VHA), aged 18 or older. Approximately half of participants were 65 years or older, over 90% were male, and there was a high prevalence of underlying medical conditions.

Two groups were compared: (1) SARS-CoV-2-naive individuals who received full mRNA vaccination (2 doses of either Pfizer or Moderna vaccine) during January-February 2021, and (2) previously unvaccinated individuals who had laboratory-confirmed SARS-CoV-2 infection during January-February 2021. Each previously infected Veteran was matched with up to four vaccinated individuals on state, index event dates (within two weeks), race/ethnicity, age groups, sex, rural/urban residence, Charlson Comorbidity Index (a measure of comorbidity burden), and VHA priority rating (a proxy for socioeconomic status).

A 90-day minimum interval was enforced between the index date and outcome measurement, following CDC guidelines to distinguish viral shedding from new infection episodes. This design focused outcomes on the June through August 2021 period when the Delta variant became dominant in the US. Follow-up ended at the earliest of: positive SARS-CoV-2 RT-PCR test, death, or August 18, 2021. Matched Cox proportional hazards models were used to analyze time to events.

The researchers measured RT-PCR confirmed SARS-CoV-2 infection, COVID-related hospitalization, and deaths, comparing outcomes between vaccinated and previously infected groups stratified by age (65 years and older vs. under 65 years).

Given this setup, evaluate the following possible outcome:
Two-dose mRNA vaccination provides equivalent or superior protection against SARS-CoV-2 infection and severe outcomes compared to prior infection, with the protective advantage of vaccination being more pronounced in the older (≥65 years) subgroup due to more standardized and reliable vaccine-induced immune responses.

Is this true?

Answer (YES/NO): YES